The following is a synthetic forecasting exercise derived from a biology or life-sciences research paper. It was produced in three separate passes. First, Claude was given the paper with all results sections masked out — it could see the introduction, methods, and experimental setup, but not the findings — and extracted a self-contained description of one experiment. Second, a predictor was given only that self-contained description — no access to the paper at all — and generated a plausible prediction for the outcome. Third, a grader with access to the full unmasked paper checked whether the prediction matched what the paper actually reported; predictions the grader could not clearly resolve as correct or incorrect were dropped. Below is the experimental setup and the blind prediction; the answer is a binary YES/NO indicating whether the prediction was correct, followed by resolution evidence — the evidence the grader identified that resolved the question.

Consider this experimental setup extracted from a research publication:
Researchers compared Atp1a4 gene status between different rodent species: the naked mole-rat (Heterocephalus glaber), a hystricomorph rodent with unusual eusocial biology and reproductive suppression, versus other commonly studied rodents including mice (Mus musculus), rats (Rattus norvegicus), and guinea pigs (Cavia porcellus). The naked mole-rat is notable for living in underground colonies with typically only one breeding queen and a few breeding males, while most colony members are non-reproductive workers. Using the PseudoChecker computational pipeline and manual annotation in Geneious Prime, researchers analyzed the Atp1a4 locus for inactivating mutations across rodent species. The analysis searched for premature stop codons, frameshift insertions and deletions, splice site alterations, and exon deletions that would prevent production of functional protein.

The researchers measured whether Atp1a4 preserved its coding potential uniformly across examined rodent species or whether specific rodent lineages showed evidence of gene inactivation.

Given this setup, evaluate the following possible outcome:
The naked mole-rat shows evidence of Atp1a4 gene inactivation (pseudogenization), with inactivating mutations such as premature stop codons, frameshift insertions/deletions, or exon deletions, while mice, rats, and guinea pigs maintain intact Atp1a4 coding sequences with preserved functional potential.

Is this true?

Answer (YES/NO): YES